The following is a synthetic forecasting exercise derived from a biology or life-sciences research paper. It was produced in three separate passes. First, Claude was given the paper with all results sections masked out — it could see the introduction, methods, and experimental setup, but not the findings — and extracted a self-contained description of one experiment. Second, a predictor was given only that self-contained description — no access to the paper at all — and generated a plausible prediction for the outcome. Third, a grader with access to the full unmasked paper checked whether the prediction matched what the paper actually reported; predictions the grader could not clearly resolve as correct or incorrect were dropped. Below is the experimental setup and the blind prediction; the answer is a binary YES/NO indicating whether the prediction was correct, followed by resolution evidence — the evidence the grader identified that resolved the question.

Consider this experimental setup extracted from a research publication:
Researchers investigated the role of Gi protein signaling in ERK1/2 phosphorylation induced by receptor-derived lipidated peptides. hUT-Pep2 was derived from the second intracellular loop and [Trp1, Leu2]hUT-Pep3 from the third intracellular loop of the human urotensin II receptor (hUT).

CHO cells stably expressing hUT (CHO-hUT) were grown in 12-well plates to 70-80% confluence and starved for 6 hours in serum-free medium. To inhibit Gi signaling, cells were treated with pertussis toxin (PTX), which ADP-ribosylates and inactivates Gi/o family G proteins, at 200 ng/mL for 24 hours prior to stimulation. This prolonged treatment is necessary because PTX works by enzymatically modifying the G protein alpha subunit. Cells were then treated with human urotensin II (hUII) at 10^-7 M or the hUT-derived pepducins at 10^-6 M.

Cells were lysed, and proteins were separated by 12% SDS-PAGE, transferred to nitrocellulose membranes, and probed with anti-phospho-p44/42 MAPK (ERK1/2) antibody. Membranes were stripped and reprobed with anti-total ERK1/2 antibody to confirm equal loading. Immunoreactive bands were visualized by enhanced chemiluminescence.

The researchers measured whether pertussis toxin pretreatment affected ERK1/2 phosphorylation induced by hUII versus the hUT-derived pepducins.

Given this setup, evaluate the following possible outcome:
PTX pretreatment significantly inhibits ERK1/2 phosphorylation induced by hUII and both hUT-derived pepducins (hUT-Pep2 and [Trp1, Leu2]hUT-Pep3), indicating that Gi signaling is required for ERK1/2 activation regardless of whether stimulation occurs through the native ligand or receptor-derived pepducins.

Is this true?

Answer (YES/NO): NO